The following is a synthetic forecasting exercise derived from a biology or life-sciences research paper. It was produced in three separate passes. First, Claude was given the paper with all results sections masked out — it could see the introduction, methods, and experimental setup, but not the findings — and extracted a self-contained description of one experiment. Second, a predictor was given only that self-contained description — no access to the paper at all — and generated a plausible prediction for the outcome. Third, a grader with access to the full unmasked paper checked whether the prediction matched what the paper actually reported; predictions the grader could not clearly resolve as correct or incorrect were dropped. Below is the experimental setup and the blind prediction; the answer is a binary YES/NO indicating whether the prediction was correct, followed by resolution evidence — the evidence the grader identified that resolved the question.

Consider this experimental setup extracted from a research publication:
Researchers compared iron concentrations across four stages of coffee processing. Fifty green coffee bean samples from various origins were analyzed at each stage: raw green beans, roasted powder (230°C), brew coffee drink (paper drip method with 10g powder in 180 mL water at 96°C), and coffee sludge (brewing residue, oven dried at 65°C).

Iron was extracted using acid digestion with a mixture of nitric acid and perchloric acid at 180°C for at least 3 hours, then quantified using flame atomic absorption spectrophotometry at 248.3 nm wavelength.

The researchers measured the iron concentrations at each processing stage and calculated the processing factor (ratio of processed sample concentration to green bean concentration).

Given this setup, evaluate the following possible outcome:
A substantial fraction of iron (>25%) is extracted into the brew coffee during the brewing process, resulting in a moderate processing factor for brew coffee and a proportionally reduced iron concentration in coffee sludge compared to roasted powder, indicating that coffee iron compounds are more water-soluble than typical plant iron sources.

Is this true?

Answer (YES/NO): NO